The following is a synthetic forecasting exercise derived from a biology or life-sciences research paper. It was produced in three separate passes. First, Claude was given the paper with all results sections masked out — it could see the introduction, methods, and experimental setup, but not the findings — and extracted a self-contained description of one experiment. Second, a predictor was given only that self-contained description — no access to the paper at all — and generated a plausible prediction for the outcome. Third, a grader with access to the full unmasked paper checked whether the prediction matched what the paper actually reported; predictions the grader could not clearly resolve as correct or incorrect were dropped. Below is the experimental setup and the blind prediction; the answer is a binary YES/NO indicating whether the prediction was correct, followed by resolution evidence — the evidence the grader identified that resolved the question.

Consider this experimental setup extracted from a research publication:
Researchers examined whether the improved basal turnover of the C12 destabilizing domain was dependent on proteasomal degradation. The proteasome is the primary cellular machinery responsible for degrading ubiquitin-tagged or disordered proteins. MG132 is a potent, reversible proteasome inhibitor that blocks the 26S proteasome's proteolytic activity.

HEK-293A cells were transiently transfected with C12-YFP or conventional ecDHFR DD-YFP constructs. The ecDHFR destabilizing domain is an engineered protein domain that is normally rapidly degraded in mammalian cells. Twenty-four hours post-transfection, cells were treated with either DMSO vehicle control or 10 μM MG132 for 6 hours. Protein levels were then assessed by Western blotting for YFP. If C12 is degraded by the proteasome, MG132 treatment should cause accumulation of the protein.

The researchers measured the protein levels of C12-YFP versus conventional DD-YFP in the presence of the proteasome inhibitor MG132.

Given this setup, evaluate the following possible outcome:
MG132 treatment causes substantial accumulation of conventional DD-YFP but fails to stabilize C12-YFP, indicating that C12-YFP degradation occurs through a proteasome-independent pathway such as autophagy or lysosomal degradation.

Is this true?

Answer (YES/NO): NO